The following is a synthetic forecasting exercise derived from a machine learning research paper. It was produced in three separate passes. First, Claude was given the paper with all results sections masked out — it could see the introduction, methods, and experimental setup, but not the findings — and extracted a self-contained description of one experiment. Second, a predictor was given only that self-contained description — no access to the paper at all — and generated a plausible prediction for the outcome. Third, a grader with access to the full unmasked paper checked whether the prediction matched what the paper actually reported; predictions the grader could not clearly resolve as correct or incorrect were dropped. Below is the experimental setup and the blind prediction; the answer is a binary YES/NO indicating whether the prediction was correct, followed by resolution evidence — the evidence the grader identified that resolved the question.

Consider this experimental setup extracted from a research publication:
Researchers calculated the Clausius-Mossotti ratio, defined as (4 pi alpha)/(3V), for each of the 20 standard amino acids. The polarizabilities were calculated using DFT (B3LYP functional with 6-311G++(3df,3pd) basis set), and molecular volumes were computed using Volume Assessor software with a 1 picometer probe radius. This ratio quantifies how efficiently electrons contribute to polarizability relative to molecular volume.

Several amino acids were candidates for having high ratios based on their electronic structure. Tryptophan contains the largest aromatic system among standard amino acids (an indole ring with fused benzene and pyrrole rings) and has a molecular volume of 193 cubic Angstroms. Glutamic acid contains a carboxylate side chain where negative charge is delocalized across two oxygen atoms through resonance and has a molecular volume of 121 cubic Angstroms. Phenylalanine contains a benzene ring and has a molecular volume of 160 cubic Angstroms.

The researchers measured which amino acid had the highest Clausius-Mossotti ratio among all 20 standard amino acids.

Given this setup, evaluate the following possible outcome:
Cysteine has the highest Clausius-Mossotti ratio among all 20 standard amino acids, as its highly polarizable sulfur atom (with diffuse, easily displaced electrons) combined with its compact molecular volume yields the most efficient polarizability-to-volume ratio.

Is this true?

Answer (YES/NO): NO